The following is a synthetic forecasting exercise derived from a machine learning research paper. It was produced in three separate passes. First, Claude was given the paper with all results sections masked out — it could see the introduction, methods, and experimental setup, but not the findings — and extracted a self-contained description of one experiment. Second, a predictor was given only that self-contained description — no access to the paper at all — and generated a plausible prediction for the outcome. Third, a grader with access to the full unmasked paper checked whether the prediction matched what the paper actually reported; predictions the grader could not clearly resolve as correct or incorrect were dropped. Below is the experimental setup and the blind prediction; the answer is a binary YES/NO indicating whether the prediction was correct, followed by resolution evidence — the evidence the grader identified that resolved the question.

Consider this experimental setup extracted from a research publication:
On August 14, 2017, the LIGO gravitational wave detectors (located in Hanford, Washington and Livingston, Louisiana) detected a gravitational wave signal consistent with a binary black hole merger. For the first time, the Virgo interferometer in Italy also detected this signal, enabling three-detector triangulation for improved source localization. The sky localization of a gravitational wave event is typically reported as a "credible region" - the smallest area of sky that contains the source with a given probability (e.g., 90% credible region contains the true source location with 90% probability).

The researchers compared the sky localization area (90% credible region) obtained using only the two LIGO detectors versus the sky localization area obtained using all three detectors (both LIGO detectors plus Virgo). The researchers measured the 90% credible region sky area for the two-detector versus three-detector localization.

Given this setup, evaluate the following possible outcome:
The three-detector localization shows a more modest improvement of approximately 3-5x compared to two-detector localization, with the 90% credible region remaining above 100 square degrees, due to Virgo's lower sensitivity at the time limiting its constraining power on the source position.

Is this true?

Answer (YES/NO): NO